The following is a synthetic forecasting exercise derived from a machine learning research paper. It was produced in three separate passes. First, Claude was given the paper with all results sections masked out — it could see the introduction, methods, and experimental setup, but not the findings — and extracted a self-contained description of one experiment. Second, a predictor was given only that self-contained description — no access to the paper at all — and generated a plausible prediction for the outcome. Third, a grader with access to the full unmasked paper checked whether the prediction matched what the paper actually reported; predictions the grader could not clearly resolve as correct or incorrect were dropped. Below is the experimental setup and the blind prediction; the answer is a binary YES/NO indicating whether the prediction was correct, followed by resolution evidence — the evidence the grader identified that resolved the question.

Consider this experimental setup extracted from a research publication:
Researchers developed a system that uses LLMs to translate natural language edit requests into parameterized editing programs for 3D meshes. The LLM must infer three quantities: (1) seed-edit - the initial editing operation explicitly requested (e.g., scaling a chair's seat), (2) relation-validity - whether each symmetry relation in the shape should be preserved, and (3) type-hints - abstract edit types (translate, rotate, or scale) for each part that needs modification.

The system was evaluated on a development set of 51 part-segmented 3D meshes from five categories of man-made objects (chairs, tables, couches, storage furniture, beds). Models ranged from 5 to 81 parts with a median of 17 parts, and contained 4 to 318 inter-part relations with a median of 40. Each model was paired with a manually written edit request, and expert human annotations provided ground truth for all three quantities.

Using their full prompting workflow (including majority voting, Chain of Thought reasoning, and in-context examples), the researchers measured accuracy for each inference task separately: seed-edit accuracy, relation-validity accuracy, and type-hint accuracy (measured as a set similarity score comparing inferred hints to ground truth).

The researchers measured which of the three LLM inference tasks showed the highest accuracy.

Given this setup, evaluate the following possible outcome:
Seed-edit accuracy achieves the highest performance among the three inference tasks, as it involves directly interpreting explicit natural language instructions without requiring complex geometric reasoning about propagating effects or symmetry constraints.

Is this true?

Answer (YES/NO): NO